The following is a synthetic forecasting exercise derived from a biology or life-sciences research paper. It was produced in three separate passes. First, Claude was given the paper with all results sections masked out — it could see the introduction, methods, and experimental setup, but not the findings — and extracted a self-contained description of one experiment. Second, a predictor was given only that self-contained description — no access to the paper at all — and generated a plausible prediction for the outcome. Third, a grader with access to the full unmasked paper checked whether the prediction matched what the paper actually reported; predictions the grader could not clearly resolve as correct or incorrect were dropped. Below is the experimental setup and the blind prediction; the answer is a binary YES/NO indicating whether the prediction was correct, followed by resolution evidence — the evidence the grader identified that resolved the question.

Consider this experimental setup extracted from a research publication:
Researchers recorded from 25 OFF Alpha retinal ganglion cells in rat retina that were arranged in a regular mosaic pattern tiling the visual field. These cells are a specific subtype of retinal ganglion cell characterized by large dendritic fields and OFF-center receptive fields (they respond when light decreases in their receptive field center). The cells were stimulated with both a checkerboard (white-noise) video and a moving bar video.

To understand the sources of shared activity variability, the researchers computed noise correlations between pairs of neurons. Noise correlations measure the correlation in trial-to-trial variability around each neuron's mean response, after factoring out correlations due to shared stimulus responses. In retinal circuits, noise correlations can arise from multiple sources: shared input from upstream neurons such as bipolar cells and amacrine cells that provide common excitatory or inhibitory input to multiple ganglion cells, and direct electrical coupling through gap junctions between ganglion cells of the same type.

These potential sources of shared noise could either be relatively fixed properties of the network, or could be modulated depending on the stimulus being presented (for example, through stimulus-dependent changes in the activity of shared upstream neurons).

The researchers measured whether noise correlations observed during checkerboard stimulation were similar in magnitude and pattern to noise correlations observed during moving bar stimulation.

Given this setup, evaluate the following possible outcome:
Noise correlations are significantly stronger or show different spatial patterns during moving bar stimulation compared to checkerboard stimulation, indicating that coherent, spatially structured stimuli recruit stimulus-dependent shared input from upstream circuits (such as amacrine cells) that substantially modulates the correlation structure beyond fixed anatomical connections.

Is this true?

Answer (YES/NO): NO